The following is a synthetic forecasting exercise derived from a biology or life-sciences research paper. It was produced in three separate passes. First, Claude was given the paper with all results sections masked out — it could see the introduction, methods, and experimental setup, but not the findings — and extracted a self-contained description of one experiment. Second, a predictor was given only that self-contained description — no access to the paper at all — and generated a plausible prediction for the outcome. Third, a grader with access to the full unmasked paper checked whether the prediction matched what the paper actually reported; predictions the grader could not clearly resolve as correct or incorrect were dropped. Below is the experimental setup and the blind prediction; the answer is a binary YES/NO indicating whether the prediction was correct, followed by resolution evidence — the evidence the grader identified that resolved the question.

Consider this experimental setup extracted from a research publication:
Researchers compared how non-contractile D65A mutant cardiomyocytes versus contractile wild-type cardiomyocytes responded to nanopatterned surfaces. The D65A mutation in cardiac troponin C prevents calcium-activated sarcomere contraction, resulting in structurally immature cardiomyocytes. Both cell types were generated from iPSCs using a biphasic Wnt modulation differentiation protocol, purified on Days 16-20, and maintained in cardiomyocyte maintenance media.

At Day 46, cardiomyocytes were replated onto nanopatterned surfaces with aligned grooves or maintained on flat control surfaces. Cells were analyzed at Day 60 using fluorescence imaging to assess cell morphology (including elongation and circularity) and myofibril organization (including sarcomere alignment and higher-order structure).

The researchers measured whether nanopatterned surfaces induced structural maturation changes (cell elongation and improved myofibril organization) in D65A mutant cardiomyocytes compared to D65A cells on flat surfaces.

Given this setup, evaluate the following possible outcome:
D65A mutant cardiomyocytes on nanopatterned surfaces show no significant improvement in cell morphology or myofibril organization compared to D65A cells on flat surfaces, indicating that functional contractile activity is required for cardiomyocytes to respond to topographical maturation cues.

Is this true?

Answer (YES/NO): NO